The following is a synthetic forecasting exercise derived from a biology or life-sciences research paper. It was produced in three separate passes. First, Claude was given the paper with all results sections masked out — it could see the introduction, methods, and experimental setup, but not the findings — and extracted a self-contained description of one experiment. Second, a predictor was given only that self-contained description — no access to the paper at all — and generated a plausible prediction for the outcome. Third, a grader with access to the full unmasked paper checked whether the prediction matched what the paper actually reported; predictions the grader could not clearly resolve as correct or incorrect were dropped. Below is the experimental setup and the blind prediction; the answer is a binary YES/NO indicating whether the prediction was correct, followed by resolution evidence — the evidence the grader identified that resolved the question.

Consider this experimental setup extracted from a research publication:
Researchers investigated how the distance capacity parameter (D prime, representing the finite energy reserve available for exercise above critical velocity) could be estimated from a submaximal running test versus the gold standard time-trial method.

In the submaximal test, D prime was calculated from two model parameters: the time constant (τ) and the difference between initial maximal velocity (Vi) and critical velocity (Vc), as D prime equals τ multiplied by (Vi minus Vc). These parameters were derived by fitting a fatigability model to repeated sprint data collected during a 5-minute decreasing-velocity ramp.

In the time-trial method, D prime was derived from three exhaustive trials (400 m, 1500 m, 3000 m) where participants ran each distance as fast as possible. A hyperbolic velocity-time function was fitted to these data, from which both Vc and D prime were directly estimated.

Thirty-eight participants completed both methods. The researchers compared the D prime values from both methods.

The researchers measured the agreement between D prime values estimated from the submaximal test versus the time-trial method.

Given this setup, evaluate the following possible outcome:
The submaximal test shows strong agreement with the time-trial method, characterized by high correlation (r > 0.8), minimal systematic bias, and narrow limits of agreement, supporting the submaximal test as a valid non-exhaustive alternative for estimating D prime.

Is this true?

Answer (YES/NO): NO